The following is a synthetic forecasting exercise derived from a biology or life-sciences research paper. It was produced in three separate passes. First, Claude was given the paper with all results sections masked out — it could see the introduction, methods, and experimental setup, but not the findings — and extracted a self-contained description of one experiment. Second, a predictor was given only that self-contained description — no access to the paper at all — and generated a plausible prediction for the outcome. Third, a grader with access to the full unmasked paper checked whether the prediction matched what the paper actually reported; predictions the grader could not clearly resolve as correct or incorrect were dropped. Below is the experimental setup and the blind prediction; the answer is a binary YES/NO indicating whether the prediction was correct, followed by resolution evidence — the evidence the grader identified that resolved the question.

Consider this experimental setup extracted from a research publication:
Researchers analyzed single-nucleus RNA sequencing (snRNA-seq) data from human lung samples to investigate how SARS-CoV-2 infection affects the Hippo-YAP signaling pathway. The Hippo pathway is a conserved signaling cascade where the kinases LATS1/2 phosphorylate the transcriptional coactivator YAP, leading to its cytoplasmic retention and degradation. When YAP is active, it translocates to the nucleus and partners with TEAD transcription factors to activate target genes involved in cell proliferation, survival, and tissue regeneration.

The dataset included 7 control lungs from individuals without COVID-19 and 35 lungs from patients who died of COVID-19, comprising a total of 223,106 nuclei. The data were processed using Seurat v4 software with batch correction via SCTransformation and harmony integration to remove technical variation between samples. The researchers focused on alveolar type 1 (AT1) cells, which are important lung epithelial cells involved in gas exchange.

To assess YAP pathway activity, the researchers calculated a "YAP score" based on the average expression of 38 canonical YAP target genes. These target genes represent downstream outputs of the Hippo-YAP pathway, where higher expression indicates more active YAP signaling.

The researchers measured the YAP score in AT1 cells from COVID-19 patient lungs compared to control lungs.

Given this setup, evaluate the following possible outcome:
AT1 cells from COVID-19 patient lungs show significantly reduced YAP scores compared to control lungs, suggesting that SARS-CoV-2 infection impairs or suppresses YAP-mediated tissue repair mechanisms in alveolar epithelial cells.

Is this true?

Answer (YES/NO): YES